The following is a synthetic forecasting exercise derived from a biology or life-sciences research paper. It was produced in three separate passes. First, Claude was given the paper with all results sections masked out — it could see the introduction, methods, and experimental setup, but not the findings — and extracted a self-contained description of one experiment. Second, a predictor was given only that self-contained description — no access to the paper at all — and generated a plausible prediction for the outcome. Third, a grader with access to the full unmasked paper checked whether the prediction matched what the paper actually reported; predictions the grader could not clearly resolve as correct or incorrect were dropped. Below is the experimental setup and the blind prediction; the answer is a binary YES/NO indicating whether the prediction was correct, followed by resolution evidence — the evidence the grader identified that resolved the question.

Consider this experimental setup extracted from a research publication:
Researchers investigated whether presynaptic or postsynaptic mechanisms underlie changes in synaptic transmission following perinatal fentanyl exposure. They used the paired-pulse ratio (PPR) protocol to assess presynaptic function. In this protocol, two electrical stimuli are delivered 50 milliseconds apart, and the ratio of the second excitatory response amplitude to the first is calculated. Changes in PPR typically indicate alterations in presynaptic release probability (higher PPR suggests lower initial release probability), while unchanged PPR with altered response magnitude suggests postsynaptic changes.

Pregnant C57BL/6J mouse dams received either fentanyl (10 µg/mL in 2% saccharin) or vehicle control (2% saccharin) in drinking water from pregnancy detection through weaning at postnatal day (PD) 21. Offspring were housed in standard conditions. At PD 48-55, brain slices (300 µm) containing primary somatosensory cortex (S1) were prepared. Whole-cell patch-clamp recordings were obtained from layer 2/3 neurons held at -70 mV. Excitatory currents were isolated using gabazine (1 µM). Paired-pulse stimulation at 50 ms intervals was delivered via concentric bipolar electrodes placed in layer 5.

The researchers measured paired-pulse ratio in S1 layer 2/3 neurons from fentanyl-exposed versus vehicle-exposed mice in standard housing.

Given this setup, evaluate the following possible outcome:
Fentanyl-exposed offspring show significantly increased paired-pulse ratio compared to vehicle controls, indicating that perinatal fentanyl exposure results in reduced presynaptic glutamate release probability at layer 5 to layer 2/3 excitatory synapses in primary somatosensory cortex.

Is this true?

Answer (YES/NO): NO